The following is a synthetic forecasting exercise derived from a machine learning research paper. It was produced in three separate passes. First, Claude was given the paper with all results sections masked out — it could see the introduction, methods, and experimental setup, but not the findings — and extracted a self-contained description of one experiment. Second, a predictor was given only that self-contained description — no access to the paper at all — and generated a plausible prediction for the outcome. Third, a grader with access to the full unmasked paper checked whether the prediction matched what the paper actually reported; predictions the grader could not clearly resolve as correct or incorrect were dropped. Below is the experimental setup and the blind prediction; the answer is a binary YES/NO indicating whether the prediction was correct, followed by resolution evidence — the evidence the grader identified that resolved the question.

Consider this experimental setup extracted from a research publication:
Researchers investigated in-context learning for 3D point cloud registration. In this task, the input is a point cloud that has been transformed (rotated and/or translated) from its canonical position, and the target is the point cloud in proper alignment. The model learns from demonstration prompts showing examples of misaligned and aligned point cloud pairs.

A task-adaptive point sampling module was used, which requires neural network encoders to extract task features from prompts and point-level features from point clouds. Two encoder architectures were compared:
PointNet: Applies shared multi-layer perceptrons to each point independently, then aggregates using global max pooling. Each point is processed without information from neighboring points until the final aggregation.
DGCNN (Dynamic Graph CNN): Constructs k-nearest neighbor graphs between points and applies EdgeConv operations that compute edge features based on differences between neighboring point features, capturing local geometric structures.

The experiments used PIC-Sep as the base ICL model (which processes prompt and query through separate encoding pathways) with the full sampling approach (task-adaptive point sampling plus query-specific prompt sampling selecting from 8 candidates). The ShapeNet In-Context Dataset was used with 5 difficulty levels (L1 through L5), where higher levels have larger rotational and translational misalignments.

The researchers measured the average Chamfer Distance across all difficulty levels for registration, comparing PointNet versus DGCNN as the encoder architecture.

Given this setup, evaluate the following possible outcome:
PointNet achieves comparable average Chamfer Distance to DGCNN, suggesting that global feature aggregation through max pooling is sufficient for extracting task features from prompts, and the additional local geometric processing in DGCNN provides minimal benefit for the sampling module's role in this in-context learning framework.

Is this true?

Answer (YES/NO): NO